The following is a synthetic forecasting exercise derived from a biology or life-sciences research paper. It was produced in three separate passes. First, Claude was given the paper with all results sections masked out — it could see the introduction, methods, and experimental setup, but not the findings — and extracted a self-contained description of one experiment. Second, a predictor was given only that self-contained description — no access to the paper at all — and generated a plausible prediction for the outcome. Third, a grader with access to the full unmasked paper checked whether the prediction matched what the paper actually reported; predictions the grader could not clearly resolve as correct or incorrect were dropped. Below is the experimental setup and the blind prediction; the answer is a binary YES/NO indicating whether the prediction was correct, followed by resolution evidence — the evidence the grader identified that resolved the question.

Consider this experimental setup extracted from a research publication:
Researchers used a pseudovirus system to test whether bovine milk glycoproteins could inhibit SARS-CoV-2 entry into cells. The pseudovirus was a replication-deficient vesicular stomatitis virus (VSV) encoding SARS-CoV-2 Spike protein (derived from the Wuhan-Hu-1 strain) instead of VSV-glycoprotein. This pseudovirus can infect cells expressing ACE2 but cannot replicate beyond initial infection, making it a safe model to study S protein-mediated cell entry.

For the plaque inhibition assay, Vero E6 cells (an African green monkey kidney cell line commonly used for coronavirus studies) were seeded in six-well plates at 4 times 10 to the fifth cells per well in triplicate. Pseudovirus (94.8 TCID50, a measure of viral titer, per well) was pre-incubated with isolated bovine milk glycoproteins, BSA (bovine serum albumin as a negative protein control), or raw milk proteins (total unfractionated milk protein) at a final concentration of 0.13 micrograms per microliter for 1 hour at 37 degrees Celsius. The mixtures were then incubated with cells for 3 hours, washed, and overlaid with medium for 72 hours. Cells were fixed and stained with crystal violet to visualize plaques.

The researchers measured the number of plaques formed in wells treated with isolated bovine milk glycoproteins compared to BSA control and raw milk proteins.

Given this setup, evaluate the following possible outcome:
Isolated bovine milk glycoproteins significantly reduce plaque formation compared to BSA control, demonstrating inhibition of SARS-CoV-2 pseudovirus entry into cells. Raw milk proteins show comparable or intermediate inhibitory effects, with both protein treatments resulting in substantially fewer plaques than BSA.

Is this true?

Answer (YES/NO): NO